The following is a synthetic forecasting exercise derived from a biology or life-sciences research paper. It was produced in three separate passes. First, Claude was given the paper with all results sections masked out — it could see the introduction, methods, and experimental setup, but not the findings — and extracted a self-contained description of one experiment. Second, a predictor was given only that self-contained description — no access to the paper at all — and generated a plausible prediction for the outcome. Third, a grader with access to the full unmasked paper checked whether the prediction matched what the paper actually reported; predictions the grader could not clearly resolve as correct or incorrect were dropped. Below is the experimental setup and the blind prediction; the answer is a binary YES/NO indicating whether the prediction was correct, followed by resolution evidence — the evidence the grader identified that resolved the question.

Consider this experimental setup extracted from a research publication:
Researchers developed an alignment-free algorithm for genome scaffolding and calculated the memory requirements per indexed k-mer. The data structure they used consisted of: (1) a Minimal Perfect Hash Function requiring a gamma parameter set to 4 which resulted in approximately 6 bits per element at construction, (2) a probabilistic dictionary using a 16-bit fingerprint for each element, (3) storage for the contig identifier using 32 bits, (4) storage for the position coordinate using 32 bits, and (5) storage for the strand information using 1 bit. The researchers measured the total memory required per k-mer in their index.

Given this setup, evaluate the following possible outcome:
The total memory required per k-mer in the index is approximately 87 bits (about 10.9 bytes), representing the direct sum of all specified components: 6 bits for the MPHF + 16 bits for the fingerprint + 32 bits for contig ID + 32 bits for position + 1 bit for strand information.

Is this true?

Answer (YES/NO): YES